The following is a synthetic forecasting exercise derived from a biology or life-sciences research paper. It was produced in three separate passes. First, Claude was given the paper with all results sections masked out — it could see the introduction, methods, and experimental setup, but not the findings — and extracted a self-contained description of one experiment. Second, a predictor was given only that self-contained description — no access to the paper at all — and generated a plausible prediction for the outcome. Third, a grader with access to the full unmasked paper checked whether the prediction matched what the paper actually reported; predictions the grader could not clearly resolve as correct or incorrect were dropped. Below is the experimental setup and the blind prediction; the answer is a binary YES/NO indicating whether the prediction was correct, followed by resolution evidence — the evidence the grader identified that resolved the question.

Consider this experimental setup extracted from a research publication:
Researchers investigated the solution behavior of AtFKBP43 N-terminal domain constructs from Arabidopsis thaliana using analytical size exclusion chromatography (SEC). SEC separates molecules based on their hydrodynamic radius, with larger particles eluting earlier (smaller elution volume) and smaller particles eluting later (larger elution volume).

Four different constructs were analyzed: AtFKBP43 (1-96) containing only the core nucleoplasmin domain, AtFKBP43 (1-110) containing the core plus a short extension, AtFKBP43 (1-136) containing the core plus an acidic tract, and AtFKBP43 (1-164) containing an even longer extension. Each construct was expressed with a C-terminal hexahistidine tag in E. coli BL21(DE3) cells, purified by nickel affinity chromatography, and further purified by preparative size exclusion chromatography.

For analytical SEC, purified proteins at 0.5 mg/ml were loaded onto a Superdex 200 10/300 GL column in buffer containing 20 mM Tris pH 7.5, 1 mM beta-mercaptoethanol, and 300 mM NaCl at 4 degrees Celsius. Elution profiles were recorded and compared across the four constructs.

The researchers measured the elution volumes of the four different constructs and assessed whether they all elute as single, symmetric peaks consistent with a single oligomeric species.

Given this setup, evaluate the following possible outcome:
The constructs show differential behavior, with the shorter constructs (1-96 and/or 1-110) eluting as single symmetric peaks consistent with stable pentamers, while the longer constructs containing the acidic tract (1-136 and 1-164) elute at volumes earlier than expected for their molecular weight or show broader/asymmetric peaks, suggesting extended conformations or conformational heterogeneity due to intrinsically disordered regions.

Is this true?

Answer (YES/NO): NO